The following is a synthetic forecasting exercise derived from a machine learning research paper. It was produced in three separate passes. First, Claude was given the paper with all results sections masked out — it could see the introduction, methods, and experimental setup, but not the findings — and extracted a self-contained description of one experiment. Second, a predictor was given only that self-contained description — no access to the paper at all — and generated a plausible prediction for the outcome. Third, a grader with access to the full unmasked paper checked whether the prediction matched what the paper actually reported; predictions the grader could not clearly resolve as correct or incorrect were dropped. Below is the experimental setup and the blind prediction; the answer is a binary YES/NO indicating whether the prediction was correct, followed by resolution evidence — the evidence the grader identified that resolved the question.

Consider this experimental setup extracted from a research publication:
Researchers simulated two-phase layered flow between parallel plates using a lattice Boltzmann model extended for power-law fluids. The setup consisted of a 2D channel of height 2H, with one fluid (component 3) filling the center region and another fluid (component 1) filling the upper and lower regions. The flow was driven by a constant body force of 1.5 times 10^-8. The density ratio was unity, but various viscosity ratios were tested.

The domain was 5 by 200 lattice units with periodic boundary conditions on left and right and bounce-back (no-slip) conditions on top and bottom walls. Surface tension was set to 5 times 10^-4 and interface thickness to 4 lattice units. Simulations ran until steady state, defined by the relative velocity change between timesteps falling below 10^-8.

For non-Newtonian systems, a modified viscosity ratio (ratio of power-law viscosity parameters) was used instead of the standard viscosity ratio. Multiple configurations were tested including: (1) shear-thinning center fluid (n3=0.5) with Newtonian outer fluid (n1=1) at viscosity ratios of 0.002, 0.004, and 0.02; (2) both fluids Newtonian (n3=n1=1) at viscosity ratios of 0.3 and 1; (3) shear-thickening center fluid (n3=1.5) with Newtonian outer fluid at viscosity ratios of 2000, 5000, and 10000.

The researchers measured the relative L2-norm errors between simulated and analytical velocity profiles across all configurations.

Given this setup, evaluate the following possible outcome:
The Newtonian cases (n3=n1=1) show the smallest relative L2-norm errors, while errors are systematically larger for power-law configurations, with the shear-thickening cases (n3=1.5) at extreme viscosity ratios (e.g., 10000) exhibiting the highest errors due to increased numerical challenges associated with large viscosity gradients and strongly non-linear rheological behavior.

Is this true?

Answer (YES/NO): NO